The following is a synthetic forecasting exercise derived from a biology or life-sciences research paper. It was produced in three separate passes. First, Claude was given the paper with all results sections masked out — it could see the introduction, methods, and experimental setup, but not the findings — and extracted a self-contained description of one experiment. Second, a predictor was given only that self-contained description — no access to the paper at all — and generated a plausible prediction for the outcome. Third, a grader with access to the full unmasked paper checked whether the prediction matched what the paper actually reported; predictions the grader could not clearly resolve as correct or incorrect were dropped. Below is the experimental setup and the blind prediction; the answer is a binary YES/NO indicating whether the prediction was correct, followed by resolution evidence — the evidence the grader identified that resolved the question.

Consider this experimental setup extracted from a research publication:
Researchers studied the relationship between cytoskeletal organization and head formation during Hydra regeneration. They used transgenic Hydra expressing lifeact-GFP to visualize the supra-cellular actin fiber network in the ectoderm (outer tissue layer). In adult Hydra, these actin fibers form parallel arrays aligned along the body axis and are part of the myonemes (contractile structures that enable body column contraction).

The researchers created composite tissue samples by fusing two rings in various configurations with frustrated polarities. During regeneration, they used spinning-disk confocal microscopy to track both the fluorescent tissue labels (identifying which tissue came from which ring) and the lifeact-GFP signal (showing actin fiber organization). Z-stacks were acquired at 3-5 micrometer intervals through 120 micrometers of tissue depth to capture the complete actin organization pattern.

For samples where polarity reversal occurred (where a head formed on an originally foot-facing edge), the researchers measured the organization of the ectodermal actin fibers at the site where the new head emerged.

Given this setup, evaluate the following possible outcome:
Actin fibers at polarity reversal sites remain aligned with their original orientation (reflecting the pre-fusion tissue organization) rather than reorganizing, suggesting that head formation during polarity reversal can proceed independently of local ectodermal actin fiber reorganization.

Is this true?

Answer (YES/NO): NO